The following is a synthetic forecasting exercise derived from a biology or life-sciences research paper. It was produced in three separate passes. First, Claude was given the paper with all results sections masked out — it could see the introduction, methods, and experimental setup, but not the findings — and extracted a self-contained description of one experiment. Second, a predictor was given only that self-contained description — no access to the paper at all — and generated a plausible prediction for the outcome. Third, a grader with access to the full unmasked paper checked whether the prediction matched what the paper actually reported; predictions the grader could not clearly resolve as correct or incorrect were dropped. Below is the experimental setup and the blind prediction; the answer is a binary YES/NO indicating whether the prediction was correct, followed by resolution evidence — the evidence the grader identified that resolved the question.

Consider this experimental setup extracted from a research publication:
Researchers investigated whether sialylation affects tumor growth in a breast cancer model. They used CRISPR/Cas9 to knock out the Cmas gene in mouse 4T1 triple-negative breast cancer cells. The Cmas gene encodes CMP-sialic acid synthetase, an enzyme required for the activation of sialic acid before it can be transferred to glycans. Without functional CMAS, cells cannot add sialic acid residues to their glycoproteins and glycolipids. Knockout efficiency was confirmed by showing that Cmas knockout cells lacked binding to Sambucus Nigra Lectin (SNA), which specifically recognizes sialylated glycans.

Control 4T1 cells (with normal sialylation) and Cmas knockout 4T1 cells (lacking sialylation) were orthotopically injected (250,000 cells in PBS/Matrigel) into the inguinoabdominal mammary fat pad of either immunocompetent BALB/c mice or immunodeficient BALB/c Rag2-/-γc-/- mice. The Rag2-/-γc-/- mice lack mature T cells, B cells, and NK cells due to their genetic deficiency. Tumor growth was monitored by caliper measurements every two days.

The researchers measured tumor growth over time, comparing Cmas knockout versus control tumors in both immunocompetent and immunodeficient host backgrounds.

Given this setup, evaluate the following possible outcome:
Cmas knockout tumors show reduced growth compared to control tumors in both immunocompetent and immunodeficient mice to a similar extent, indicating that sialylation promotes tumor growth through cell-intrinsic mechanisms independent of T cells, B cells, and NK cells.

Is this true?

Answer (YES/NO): NO